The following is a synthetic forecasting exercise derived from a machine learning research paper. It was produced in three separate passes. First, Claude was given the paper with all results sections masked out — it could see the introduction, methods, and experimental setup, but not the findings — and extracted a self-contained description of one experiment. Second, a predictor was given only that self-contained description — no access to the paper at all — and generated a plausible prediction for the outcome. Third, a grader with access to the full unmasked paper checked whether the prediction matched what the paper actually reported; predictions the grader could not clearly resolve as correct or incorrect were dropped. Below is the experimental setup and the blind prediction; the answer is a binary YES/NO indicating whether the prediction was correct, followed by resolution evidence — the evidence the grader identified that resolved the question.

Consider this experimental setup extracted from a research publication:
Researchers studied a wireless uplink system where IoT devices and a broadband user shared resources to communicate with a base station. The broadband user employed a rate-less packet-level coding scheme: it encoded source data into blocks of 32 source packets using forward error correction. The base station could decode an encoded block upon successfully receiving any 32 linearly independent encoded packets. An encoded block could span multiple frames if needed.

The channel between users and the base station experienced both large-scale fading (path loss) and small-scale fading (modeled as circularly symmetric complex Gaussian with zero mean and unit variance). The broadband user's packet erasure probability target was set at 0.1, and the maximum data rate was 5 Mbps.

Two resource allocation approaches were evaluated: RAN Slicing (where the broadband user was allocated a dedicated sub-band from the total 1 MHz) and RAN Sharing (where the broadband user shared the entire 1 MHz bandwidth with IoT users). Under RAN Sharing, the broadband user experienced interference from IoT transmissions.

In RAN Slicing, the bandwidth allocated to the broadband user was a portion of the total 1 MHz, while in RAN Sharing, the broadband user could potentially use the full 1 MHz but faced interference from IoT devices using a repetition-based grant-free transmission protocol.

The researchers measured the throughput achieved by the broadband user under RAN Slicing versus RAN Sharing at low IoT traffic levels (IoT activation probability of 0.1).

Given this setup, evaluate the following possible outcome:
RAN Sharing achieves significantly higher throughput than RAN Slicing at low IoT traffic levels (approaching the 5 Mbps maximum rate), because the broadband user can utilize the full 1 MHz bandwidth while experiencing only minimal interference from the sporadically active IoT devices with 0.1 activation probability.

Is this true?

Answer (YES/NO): NO